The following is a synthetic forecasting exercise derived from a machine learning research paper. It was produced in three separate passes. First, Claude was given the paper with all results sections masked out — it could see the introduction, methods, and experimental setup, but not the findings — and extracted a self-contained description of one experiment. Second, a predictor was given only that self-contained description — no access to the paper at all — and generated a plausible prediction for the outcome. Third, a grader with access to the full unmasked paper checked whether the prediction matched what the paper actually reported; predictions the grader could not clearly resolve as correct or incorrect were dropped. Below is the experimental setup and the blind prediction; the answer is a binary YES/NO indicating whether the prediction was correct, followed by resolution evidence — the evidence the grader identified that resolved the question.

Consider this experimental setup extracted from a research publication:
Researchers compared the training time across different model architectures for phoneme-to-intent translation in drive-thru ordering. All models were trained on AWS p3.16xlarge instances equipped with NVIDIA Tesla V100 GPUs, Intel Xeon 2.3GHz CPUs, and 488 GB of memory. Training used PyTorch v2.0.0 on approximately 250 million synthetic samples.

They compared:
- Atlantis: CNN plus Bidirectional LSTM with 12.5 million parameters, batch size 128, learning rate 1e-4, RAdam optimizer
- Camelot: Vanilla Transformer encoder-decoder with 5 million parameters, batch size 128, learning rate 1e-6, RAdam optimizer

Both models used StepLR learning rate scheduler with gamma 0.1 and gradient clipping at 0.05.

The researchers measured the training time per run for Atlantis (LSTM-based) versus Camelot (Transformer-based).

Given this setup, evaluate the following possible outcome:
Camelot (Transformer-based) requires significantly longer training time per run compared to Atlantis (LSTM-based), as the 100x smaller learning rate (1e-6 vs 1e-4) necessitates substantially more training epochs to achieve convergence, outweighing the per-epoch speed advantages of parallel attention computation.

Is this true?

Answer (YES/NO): NO